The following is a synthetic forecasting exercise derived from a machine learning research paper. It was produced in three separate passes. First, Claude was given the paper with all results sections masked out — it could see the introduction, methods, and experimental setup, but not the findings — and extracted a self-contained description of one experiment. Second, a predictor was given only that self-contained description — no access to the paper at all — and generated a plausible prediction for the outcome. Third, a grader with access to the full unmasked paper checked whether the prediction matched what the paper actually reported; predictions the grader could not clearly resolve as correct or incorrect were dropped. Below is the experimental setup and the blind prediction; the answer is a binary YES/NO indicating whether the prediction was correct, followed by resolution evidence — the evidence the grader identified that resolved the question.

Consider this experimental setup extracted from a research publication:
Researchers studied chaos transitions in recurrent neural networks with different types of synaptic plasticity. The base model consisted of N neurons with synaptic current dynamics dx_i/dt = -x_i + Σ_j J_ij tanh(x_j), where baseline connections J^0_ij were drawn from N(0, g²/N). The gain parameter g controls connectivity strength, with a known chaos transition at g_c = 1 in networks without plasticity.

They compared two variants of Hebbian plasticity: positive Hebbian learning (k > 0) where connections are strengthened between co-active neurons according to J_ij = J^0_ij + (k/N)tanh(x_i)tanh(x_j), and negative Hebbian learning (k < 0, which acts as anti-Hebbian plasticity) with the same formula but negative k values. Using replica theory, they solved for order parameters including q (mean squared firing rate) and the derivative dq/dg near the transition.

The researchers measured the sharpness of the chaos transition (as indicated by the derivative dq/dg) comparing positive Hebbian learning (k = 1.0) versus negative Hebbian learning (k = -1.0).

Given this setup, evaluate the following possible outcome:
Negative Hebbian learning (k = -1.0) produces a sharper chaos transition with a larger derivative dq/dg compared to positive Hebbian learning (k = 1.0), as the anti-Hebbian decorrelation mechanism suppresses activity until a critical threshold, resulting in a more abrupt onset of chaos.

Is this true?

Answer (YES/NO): NO